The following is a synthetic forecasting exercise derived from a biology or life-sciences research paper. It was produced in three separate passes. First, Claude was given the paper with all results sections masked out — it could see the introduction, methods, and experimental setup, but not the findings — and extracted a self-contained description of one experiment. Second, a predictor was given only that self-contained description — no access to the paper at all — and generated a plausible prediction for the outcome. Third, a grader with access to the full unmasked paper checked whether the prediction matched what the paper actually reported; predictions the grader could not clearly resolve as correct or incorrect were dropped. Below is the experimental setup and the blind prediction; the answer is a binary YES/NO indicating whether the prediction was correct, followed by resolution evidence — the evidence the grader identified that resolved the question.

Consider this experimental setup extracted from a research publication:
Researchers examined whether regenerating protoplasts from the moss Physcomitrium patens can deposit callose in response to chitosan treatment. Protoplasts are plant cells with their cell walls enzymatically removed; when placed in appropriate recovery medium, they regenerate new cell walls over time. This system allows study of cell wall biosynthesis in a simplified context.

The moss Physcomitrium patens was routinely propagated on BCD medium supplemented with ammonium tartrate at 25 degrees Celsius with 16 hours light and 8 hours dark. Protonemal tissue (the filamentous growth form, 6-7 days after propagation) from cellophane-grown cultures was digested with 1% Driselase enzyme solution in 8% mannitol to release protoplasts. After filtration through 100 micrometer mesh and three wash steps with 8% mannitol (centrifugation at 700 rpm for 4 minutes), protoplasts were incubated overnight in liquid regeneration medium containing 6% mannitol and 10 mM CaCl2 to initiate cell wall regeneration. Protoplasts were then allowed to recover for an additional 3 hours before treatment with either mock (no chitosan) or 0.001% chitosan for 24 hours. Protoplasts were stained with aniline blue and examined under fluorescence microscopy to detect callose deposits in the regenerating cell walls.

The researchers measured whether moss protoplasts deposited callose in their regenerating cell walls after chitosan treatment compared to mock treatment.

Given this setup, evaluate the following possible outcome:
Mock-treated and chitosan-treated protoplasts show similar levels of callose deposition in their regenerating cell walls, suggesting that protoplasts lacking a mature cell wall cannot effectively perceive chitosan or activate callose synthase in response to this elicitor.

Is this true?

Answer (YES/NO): NO